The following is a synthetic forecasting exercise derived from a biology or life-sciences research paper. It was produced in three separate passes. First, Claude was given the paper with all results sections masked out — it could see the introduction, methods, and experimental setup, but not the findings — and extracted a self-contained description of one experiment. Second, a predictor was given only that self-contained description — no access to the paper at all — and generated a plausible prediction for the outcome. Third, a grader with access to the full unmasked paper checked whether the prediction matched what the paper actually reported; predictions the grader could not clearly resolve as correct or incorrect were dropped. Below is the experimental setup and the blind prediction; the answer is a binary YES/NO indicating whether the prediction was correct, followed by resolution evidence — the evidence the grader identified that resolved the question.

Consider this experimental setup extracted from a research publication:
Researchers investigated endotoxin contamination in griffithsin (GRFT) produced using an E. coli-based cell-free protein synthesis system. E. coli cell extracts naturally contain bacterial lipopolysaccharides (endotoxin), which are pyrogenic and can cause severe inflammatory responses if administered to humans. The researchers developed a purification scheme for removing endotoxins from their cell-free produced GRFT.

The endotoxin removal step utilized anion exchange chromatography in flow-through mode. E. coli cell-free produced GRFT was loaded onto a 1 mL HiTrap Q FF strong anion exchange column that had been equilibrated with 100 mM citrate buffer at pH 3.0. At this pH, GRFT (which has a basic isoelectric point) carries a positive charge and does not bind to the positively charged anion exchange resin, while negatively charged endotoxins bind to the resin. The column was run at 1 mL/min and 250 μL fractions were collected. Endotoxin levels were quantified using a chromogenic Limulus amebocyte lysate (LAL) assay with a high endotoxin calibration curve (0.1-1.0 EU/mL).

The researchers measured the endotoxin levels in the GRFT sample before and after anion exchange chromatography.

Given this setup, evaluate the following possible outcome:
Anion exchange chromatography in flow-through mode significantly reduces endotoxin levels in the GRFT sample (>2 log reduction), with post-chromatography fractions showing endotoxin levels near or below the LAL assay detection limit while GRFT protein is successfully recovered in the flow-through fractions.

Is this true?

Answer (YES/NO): NO